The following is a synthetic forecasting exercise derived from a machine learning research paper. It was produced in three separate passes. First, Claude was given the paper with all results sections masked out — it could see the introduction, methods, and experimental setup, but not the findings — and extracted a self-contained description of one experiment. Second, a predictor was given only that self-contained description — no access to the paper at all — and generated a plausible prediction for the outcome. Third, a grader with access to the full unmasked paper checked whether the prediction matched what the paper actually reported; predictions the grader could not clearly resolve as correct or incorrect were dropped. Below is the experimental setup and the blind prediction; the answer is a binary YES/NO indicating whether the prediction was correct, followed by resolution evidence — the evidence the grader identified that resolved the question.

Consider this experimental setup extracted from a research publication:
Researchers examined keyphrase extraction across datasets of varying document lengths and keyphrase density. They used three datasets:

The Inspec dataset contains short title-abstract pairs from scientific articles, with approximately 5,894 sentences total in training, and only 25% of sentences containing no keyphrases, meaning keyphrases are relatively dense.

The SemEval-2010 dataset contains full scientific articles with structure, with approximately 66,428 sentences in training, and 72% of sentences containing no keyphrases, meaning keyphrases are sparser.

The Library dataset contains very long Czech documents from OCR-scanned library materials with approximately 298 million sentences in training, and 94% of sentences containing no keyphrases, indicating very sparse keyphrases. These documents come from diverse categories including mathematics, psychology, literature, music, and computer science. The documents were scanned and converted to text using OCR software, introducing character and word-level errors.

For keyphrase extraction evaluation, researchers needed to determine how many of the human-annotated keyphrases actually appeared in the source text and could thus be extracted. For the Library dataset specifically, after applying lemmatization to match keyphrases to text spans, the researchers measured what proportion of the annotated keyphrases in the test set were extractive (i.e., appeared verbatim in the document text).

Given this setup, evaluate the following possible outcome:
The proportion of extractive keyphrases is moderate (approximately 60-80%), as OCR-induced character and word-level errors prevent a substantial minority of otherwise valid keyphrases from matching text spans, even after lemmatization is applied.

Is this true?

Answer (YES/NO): NO